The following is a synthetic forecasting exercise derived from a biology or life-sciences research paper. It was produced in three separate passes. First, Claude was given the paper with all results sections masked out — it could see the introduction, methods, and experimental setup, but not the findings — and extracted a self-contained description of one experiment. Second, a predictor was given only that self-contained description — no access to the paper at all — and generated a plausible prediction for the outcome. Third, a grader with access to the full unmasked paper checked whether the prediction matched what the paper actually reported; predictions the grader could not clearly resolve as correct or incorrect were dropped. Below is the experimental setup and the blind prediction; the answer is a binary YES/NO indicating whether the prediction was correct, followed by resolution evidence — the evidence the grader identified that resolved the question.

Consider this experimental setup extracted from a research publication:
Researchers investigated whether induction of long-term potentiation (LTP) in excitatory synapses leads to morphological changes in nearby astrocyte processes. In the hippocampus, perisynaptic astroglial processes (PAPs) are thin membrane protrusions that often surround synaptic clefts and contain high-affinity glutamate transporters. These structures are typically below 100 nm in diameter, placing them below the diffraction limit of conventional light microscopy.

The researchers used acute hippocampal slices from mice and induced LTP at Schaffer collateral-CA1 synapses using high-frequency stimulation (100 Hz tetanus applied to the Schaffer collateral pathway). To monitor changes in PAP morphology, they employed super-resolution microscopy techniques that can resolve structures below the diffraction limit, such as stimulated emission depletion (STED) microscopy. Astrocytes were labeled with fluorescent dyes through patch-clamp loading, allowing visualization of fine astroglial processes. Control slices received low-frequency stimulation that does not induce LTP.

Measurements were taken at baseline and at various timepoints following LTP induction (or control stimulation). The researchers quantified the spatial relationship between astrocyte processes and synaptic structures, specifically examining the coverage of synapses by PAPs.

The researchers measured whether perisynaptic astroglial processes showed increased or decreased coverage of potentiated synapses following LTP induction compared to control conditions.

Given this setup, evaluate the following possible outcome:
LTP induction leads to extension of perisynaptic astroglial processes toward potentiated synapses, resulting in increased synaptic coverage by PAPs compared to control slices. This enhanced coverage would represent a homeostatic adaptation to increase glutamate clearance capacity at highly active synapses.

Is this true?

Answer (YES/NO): NO